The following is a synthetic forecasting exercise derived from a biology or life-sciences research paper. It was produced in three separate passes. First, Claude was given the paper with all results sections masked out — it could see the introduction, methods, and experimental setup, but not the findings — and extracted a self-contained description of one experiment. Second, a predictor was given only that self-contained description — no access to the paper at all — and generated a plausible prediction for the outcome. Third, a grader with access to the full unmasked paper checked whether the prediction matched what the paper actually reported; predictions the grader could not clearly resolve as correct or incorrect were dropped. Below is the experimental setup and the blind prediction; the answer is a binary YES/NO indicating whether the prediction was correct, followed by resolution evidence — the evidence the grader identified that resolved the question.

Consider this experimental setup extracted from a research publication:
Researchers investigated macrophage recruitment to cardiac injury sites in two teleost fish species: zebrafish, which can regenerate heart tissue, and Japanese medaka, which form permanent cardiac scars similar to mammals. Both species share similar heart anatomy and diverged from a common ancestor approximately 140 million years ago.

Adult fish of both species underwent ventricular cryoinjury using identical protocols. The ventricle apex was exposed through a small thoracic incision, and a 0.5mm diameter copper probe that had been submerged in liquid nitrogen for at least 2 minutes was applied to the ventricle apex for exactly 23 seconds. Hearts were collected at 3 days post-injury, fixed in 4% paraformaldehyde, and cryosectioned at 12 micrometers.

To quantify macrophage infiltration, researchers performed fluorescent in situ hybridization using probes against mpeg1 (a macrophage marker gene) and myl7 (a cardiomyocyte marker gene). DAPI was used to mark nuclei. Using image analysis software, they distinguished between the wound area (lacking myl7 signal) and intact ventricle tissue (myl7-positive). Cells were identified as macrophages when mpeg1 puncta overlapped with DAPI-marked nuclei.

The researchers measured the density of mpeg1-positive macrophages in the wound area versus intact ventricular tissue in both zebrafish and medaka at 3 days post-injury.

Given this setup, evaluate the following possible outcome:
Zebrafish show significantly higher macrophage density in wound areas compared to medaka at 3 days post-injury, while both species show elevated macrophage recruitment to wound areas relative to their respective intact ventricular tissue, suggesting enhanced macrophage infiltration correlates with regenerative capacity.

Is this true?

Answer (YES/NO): NO